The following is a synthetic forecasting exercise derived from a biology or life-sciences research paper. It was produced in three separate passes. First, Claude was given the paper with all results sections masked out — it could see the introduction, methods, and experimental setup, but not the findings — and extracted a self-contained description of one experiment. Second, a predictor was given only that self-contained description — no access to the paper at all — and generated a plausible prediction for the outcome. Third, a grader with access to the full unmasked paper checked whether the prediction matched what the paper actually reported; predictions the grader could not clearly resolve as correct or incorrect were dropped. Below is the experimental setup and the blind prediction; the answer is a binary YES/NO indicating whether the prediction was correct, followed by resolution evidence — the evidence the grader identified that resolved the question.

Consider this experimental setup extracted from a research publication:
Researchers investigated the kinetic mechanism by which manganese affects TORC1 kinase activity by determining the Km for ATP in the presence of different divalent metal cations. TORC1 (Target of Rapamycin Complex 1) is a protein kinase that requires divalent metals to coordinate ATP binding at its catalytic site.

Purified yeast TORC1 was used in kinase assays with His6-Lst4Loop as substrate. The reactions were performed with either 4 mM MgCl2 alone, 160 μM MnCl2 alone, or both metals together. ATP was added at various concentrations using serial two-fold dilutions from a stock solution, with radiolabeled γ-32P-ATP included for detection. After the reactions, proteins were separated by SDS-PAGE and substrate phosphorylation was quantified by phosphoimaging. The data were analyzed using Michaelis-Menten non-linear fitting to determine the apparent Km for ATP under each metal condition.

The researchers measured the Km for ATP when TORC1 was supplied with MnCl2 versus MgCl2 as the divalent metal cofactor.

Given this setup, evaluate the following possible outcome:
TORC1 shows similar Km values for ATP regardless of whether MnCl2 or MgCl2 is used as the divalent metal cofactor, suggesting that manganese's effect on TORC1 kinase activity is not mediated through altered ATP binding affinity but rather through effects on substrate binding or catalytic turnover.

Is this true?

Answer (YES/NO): NO